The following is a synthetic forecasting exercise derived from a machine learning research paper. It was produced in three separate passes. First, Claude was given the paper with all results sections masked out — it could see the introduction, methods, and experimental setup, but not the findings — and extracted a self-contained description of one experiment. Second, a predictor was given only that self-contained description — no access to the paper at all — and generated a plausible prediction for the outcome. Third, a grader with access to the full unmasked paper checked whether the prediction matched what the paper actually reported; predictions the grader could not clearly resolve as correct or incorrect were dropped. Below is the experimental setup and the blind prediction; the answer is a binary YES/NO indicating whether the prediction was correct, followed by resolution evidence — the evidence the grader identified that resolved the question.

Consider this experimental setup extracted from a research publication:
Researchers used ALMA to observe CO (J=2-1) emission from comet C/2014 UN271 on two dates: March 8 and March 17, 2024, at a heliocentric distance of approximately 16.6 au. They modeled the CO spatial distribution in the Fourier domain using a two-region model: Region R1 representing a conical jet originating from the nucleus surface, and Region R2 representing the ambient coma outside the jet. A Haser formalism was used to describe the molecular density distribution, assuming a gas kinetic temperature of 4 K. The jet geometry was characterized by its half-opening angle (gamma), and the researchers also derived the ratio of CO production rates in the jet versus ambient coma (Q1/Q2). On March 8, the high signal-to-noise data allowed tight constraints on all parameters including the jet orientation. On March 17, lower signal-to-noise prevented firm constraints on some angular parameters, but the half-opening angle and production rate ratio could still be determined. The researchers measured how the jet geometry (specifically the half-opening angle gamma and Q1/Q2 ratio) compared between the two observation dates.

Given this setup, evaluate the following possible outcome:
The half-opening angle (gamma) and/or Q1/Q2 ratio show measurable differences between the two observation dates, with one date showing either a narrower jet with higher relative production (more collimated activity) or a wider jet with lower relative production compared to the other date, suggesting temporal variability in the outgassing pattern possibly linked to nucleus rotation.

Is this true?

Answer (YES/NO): NO